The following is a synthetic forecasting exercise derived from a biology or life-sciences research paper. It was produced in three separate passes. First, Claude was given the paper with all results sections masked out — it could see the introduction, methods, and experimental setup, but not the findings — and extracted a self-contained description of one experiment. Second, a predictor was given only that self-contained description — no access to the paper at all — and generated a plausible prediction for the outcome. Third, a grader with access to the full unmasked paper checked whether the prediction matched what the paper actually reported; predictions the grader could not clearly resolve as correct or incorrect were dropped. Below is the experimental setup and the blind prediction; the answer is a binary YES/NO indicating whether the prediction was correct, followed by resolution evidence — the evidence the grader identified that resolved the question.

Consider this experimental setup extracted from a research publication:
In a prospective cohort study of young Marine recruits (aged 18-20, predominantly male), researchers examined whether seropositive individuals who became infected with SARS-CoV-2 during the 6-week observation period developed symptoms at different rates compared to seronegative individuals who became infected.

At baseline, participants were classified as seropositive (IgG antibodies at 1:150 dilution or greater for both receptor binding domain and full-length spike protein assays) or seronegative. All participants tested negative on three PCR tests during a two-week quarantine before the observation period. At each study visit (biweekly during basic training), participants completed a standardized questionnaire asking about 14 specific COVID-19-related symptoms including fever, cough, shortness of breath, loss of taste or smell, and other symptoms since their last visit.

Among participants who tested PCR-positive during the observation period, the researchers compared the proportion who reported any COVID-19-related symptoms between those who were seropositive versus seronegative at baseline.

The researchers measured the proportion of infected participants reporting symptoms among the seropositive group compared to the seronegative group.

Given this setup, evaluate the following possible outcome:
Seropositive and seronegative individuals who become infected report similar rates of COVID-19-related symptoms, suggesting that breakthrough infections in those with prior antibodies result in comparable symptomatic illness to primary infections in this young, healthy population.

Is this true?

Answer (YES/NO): YES